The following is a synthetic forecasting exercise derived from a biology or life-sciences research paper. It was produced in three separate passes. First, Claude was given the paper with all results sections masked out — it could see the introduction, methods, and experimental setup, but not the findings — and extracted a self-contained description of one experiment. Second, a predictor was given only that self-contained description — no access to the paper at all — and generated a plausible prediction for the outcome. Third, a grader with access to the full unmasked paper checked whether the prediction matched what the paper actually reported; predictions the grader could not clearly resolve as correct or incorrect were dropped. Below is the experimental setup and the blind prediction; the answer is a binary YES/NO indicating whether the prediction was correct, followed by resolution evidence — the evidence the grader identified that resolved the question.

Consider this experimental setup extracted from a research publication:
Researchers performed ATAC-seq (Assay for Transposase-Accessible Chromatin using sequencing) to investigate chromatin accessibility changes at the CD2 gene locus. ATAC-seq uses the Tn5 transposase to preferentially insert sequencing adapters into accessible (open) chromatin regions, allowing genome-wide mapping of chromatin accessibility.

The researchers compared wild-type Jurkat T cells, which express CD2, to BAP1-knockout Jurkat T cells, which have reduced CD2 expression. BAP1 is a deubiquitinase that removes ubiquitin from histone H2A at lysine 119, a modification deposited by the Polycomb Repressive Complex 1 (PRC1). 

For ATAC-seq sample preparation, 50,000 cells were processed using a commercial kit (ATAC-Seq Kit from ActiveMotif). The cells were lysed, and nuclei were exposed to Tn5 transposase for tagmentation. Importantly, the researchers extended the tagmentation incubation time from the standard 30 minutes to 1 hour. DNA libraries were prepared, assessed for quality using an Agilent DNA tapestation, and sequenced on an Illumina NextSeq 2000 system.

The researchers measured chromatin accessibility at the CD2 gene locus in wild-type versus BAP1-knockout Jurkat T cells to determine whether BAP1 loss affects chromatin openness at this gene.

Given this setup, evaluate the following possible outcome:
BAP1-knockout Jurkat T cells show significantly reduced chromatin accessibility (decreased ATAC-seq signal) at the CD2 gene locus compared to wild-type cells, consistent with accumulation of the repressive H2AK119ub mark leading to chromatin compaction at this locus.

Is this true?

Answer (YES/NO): YES